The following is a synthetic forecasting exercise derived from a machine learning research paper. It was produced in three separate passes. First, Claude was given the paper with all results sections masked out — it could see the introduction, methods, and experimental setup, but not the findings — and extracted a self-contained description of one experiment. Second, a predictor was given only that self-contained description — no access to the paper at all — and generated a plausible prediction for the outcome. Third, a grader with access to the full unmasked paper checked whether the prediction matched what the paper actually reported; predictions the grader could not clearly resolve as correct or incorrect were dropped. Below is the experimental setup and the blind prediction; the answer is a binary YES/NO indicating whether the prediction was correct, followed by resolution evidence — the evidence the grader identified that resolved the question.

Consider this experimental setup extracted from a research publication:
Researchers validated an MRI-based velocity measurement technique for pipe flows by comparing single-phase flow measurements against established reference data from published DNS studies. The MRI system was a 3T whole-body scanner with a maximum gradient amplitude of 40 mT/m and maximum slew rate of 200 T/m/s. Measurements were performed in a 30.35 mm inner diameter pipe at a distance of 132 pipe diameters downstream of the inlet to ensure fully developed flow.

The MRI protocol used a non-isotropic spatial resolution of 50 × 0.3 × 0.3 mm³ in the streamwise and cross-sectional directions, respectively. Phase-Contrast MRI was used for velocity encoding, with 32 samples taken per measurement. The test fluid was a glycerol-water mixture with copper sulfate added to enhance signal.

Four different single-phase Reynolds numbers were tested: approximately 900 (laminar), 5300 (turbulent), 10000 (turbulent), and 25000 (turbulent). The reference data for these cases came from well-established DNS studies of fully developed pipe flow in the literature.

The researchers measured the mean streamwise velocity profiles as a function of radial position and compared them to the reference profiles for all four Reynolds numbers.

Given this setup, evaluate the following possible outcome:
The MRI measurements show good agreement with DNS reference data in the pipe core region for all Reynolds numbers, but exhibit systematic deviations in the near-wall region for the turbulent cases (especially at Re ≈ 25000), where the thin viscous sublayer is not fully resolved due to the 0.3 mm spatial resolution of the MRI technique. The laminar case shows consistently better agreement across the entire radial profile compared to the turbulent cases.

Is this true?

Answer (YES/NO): NO